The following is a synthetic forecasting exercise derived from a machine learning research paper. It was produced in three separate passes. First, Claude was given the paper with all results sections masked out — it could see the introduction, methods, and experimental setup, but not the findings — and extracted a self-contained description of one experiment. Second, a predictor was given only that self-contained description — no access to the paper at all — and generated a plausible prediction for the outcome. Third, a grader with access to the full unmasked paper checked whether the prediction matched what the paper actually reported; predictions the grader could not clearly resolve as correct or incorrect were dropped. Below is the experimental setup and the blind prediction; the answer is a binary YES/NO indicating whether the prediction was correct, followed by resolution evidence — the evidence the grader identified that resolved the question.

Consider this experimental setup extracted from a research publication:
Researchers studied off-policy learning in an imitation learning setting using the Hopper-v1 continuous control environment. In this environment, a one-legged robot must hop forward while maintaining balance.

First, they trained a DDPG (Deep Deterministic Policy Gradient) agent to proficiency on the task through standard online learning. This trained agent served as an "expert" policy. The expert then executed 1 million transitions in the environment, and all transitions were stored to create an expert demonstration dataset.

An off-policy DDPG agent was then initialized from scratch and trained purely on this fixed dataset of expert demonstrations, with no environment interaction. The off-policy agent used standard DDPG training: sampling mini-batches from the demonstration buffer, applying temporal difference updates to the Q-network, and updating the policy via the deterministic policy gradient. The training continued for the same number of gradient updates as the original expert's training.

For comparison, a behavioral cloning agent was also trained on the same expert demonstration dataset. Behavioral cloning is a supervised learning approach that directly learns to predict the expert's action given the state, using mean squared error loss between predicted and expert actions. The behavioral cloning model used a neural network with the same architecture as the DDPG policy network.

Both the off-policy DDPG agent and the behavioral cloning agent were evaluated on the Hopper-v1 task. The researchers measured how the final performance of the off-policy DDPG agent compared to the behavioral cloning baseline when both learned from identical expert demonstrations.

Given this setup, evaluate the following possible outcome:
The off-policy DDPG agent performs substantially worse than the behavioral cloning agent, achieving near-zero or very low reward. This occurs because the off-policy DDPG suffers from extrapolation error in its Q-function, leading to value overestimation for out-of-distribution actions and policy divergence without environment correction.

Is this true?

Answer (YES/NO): YES